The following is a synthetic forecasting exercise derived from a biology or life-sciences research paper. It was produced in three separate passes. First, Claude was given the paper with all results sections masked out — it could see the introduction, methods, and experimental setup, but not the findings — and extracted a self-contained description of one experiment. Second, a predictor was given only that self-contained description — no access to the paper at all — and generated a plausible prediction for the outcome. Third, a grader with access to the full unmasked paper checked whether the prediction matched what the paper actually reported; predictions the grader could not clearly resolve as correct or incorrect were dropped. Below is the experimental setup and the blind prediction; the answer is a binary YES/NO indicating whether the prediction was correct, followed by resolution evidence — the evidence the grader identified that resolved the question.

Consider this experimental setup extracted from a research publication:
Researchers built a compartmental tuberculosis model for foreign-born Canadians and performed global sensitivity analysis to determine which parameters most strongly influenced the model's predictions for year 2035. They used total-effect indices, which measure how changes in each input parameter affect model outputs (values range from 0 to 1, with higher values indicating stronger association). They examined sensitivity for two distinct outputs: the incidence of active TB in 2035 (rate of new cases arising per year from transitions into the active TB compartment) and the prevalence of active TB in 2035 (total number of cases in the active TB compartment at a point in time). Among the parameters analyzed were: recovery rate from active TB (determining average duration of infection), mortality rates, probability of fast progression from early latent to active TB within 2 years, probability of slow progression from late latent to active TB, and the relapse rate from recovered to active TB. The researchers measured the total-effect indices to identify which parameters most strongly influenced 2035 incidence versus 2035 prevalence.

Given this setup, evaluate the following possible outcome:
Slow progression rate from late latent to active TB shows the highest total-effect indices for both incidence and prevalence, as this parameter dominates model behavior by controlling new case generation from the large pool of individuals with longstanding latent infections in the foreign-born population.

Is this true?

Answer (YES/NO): NO